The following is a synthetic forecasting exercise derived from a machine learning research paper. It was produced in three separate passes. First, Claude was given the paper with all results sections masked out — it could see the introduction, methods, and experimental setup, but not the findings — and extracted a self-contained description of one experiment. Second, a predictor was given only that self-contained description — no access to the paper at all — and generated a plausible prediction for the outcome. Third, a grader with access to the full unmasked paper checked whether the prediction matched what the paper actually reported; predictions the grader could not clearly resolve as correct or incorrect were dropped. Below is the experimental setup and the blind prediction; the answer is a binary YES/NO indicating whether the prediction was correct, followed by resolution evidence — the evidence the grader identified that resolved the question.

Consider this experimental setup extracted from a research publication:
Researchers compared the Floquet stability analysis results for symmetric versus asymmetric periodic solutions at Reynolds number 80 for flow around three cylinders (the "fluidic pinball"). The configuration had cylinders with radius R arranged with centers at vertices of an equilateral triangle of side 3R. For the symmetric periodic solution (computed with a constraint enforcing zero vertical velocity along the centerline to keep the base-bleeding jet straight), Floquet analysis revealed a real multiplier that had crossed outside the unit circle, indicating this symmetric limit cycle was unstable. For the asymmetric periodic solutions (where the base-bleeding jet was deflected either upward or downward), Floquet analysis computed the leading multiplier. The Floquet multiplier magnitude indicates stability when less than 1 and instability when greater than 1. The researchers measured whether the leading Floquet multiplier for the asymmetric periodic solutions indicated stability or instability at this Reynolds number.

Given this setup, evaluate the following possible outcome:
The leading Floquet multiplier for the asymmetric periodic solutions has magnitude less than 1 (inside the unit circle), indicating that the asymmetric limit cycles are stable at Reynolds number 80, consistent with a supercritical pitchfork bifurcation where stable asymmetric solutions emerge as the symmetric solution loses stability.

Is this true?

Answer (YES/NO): YES